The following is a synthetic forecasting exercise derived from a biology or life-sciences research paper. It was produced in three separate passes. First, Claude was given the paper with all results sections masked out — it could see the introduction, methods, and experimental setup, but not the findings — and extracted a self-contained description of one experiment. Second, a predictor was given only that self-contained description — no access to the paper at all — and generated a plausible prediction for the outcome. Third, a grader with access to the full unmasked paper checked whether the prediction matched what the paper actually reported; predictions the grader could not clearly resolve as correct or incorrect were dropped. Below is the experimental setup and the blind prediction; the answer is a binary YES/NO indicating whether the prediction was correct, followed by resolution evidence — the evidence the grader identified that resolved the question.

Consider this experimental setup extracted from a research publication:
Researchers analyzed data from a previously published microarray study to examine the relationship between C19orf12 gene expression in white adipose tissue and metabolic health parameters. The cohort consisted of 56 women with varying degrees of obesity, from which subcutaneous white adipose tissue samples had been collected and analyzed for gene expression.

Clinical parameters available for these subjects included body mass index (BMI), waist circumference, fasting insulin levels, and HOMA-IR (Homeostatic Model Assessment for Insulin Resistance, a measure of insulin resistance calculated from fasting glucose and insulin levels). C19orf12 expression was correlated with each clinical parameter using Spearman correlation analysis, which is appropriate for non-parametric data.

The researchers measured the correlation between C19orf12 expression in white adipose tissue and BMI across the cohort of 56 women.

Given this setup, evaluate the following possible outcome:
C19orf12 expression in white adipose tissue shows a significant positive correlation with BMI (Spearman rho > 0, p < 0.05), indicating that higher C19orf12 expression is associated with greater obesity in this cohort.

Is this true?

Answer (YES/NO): NO